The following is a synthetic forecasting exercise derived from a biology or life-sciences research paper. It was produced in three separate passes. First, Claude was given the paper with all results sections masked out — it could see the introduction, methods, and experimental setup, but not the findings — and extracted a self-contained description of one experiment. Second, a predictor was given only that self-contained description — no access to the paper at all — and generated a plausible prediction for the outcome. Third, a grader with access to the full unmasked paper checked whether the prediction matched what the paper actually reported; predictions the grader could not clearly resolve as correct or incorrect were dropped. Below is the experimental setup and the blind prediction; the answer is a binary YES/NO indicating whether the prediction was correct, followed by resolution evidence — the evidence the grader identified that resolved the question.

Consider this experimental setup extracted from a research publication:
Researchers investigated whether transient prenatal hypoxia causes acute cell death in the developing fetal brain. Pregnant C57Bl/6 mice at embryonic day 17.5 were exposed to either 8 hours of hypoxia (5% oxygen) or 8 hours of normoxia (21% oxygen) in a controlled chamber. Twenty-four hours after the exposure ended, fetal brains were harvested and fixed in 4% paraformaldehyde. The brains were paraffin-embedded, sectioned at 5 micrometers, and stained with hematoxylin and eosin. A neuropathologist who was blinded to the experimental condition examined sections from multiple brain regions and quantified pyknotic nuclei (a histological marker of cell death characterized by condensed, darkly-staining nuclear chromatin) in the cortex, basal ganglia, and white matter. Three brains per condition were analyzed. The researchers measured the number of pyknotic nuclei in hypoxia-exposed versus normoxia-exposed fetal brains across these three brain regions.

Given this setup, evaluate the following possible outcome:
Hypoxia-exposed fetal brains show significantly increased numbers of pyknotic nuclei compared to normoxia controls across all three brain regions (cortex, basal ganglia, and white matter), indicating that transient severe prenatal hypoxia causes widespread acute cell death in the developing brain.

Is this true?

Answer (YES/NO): NO